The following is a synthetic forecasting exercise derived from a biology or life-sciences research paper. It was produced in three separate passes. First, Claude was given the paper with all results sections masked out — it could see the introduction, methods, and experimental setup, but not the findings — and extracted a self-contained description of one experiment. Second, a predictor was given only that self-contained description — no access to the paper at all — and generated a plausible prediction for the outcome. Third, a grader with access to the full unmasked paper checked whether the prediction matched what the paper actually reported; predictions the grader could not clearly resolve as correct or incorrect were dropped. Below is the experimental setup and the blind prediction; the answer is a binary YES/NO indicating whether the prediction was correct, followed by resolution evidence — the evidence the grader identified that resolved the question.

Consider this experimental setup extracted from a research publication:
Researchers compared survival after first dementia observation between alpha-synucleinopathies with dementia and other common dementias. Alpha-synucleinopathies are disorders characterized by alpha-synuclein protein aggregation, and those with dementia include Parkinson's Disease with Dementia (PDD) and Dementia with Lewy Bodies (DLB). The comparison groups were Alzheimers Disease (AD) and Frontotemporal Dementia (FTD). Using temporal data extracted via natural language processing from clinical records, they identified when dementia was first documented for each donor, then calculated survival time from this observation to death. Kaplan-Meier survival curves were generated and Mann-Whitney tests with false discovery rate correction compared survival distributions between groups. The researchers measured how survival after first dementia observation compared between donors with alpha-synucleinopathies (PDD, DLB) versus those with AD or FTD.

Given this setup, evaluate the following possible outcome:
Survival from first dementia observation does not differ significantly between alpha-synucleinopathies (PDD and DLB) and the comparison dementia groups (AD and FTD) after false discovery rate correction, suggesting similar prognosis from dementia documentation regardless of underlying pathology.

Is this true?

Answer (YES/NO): NO